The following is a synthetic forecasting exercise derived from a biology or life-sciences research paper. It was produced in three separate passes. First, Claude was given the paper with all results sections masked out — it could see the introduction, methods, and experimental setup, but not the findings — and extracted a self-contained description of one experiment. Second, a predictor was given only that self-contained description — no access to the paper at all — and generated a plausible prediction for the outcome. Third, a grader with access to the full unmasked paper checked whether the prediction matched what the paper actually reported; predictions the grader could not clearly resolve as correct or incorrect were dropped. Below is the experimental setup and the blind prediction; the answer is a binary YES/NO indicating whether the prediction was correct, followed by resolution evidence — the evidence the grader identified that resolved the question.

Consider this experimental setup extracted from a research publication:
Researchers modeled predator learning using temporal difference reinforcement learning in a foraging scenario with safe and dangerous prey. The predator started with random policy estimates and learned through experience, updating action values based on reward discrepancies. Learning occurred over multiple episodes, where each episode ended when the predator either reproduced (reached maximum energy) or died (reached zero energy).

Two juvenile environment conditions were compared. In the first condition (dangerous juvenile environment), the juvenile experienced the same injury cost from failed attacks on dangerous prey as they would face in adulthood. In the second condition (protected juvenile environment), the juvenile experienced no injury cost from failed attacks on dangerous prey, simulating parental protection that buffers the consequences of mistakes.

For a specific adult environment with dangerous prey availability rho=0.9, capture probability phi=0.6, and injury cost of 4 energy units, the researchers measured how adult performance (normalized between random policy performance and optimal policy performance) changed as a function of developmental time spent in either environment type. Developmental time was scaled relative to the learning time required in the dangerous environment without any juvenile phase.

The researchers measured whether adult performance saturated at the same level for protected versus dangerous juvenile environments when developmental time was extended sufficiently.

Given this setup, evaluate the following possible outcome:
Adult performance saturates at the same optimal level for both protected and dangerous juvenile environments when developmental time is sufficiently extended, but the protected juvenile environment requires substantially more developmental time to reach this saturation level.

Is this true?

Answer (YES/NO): YES